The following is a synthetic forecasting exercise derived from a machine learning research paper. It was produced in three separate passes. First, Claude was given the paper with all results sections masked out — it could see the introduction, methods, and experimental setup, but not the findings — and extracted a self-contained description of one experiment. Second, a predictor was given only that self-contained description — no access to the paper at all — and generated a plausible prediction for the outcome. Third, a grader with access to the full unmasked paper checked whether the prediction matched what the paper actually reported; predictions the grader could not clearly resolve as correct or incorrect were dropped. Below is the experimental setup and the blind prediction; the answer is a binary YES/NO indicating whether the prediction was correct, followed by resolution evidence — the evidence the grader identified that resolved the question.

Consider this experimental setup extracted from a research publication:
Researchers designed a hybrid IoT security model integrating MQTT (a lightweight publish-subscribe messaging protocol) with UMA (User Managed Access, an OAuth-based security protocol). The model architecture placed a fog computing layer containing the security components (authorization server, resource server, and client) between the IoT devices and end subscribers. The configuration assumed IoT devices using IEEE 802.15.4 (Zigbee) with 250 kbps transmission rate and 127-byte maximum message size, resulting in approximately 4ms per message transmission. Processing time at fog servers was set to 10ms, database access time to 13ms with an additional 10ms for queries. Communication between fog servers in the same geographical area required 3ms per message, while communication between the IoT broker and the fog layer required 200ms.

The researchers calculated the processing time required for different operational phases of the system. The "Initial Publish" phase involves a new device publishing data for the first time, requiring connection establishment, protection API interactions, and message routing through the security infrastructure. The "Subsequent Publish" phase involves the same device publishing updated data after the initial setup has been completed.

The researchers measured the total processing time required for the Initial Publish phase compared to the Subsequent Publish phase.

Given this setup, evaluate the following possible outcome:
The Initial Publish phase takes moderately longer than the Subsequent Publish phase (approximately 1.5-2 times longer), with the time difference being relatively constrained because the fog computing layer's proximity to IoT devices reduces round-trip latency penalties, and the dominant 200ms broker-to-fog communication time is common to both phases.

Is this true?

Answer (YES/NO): YES